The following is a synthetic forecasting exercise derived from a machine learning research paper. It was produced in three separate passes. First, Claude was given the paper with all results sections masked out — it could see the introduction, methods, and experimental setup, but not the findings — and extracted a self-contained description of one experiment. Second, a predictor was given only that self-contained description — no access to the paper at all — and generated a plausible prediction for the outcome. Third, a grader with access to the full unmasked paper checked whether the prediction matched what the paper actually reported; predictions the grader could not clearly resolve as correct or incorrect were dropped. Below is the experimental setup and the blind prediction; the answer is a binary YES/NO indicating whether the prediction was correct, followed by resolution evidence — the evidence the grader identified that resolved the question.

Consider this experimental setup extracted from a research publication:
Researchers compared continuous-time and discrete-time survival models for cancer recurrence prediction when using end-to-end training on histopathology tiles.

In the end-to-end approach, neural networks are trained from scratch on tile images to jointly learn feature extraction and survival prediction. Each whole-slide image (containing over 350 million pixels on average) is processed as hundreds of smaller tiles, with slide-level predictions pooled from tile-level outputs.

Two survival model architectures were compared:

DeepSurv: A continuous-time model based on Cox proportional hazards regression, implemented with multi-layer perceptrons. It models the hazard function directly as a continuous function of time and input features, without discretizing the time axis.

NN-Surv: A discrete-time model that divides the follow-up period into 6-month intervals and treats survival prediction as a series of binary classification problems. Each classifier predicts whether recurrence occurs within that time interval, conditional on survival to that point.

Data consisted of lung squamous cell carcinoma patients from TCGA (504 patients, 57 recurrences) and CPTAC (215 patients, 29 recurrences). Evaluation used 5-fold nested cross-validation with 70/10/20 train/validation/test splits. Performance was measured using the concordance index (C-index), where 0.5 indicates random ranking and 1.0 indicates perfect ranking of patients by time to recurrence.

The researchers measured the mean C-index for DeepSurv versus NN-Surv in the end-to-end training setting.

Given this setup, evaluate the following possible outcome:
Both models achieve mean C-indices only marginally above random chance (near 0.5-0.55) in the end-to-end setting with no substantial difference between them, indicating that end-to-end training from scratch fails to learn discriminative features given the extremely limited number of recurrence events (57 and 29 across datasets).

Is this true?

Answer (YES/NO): YES